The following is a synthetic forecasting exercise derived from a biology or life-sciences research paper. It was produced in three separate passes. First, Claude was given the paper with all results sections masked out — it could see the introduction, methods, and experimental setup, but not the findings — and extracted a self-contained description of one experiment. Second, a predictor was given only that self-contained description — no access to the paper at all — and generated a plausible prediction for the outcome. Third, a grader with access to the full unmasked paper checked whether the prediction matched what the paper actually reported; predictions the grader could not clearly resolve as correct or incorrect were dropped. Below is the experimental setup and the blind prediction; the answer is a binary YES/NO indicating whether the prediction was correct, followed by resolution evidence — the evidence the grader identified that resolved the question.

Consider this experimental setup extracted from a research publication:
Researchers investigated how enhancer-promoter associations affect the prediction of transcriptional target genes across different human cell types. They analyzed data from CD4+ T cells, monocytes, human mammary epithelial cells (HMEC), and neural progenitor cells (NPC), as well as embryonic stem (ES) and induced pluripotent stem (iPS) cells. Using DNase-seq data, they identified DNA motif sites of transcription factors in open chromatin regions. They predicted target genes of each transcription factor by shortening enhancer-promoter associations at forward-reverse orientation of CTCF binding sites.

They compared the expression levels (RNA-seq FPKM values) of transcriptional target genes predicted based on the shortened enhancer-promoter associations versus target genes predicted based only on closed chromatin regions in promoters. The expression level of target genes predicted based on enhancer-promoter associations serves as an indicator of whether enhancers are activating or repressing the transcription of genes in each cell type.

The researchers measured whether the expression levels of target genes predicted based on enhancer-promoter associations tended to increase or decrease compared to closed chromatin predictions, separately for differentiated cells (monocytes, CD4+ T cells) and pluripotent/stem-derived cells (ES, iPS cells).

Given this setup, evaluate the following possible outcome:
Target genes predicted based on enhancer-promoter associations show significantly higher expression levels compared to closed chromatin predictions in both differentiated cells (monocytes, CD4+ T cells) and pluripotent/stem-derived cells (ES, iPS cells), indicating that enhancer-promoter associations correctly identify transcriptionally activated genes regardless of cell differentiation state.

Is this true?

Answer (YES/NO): NO